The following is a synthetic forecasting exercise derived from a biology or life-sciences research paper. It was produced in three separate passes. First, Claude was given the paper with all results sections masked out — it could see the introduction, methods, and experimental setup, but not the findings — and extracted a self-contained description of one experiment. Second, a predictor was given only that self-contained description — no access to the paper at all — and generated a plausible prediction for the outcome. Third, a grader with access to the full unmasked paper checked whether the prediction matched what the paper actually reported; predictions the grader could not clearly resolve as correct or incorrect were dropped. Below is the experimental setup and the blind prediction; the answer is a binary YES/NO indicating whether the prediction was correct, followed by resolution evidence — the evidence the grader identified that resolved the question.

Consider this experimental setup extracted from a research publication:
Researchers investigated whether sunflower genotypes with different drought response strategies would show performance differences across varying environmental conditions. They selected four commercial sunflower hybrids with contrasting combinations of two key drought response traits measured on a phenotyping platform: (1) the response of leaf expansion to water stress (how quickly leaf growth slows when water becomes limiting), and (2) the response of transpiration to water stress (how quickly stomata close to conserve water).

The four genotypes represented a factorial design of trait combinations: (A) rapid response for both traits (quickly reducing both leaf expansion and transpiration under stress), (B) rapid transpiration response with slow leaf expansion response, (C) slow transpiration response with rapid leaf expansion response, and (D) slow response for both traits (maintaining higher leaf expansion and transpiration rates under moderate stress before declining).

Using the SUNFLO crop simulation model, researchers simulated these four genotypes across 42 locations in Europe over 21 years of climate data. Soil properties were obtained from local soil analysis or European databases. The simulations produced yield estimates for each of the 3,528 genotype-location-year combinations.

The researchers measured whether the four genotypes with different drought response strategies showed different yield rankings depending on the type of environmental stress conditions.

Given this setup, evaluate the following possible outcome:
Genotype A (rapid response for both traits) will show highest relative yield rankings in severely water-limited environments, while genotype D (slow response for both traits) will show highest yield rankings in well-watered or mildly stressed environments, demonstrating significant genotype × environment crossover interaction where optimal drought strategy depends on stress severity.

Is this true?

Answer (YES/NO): NO